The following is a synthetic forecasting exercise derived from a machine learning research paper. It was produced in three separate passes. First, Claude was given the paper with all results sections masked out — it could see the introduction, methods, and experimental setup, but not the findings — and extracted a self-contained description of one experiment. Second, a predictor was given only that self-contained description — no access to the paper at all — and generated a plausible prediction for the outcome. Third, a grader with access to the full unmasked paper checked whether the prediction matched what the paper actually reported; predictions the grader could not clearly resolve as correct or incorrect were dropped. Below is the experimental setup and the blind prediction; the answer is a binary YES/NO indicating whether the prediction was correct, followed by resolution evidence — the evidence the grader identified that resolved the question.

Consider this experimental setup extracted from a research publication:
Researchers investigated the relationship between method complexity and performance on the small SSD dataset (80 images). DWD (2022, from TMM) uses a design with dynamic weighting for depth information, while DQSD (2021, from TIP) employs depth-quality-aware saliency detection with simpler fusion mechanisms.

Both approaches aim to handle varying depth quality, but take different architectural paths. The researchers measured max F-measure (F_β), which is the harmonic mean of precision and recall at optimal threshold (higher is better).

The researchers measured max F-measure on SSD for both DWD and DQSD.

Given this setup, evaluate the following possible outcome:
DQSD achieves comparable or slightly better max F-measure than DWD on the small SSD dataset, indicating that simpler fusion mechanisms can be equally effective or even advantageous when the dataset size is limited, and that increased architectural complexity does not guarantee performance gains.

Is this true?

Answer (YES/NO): YES